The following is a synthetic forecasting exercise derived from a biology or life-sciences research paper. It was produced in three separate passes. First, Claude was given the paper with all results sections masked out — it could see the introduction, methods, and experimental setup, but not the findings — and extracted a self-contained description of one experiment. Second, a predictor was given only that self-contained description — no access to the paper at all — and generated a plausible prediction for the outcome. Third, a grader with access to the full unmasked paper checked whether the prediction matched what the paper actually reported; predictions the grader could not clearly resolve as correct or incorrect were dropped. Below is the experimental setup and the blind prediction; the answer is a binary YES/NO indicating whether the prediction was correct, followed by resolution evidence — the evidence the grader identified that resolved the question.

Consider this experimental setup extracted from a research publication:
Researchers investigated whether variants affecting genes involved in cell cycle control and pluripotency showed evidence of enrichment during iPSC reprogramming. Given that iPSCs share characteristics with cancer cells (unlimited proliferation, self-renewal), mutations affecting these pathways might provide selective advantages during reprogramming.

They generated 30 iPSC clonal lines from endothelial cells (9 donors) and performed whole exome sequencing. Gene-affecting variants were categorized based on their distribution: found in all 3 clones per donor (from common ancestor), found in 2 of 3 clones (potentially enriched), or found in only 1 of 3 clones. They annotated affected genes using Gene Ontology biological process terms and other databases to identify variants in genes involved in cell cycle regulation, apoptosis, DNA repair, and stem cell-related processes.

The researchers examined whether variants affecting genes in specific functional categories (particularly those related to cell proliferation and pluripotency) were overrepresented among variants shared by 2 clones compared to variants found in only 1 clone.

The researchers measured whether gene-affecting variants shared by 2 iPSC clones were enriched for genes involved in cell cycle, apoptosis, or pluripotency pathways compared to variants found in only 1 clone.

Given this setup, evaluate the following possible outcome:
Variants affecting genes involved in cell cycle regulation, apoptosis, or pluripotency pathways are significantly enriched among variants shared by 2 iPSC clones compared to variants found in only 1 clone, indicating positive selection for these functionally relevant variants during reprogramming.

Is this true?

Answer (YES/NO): NO